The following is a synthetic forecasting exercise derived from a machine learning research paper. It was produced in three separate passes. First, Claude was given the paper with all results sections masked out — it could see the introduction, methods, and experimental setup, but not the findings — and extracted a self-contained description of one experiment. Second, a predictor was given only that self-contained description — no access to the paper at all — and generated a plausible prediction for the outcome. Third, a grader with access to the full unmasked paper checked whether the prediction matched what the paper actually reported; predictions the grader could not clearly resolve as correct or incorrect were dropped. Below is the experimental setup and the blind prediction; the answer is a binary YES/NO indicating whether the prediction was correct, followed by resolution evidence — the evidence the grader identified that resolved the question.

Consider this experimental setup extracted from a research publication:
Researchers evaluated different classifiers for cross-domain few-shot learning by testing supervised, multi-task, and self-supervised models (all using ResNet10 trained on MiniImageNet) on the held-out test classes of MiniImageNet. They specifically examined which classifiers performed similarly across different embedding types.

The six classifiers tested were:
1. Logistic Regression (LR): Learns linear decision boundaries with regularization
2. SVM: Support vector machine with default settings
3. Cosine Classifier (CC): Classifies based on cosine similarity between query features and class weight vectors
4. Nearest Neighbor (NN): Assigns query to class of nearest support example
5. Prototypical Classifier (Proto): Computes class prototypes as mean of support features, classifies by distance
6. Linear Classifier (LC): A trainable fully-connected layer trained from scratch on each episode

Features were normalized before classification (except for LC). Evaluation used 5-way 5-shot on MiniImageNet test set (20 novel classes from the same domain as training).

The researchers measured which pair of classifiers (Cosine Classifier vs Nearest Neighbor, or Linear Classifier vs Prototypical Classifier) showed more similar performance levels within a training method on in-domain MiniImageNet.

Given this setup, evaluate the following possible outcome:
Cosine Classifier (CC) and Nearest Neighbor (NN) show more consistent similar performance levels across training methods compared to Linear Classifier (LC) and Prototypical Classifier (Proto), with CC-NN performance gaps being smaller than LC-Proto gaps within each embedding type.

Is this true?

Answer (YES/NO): NO